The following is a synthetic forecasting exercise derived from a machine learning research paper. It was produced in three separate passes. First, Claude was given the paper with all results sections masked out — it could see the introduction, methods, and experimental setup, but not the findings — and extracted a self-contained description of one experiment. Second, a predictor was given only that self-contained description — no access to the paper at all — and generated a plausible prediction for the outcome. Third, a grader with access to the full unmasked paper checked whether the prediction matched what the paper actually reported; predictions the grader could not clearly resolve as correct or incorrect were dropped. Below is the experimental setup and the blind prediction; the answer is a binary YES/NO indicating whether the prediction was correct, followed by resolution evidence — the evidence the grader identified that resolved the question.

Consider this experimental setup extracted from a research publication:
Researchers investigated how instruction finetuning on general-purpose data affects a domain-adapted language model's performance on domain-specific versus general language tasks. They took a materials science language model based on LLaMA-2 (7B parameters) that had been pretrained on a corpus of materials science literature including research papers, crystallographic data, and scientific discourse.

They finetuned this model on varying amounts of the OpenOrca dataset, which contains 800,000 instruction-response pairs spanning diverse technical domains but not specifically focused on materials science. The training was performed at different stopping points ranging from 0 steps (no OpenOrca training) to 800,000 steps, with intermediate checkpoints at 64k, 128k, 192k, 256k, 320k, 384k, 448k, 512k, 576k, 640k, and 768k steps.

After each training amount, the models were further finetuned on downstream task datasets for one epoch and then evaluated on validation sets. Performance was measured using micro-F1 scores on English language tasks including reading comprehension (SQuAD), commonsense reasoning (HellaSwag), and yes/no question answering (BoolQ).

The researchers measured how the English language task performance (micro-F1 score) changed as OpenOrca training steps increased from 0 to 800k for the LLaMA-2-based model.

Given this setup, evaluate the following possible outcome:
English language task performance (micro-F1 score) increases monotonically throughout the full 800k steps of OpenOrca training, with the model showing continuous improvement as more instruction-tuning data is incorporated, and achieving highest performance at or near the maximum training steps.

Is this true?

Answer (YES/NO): NO